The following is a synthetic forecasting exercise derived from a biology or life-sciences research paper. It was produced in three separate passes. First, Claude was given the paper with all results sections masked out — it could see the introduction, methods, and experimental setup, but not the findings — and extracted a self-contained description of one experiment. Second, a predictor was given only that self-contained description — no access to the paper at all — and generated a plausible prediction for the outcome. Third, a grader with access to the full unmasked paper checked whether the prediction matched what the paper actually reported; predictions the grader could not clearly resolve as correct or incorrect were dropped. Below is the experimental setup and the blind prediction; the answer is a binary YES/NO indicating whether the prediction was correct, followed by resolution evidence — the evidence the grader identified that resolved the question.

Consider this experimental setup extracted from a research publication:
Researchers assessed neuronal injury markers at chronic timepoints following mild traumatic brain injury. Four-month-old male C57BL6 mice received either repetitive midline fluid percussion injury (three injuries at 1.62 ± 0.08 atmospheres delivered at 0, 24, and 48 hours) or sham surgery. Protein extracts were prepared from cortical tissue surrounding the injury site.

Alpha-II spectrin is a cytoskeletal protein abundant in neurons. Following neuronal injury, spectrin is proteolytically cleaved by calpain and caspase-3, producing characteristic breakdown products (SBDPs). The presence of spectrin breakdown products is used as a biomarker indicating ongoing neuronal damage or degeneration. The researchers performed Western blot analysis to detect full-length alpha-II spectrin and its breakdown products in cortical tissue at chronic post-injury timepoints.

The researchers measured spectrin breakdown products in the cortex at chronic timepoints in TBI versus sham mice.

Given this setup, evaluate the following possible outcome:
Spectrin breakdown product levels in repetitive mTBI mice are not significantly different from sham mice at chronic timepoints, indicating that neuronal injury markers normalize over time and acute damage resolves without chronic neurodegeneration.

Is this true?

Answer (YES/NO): NO